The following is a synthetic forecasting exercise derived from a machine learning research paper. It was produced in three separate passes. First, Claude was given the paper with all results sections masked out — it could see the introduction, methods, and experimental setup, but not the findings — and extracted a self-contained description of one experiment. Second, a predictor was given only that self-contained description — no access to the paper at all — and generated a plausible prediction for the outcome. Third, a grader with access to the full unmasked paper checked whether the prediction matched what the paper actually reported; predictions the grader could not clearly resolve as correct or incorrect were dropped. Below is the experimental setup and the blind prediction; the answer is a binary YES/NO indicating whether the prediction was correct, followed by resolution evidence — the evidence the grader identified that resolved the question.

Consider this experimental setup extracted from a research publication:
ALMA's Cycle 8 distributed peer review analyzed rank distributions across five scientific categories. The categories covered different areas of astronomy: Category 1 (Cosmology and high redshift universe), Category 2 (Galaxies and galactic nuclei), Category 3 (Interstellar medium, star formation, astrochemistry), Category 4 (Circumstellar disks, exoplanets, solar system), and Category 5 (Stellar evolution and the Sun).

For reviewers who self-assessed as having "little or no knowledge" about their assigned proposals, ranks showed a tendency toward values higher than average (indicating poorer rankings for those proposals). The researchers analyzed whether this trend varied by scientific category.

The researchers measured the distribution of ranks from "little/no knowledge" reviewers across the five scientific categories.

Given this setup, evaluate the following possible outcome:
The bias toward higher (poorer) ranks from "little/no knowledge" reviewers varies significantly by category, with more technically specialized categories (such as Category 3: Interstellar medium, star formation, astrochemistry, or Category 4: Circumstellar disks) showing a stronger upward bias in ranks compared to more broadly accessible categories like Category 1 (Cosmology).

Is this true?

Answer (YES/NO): NO